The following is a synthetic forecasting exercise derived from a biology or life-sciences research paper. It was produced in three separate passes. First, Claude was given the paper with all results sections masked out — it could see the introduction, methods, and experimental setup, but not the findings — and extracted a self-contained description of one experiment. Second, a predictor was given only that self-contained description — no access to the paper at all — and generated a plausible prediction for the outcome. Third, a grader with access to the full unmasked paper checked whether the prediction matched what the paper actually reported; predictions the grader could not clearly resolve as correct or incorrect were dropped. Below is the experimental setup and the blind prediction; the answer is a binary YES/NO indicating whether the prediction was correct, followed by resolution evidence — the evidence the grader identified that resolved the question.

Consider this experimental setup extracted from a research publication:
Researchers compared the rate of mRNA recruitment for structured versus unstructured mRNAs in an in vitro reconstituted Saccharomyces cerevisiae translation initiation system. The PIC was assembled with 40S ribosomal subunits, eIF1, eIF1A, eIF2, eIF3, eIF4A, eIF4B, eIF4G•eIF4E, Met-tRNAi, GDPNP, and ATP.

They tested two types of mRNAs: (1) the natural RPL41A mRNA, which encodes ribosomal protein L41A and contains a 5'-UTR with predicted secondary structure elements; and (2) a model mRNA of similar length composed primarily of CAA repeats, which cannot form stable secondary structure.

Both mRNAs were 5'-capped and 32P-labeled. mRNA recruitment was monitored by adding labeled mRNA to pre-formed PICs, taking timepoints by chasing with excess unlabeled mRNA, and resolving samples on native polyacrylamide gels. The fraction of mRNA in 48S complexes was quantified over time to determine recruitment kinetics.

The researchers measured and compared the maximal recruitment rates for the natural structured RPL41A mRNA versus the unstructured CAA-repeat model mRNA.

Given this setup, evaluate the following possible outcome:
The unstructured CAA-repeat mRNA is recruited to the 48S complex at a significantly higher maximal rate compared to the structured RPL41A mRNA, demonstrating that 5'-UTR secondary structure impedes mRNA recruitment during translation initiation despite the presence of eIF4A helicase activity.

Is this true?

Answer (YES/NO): NO